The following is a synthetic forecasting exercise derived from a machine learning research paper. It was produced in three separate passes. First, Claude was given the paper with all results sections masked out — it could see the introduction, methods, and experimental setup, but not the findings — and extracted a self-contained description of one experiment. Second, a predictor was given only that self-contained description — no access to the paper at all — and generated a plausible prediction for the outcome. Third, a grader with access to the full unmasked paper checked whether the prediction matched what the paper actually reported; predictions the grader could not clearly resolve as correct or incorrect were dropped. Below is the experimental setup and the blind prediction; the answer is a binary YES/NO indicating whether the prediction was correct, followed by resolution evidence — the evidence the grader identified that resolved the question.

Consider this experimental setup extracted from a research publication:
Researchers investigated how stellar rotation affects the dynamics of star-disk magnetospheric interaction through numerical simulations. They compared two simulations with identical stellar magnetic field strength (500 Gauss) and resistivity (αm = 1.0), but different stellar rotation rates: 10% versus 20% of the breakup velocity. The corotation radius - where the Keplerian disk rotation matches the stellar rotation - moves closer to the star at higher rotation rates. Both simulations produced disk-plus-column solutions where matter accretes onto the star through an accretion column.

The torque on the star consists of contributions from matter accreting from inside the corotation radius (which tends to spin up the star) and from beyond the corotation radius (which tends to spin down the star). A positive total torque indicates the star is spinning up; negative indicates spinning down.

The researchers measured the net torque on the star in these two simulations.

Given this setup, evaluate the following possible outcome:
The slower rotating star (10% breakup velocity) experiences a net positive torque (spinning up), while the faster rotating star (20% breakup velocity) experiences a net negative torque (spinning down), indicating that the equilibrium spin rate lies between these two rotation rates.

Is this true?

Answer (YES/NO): NO